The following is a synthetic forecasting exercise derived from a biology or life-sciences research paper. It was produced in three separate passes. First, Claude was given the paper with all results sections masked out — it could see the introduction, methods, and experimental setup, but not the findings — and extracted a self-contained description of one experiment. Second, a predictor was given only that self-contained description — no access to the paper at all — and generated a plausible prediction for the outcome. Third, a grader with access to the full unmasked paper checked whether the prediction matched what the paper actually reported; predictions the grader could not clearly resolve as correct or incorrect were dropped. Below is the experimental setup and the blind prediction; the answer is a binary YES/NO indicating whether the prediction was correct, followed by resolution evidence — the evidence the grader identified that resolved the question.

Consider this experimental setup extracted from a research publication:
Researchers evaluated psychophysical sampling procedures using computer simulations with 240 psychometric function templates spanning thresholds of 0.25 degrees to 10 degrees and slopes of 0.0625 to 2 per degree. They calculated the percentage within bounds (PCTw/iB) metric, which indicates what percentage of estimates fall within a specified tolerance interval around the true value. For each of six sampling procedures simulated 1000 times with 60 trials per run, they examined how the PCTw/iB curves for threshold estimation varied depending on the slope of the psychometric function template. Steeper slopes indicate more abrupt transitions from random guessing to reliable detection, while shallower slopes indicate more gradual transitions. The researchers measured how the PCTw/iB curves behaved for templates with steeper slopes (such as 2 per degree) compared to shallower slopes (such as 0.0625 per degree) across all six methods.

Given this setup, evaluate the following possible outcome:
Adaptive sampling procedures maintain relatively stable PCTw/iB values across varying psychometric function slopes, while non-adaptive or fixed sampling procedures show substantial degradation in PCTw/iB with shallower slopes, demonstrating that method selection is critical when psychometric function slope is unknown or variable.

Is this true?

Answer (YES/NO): NO